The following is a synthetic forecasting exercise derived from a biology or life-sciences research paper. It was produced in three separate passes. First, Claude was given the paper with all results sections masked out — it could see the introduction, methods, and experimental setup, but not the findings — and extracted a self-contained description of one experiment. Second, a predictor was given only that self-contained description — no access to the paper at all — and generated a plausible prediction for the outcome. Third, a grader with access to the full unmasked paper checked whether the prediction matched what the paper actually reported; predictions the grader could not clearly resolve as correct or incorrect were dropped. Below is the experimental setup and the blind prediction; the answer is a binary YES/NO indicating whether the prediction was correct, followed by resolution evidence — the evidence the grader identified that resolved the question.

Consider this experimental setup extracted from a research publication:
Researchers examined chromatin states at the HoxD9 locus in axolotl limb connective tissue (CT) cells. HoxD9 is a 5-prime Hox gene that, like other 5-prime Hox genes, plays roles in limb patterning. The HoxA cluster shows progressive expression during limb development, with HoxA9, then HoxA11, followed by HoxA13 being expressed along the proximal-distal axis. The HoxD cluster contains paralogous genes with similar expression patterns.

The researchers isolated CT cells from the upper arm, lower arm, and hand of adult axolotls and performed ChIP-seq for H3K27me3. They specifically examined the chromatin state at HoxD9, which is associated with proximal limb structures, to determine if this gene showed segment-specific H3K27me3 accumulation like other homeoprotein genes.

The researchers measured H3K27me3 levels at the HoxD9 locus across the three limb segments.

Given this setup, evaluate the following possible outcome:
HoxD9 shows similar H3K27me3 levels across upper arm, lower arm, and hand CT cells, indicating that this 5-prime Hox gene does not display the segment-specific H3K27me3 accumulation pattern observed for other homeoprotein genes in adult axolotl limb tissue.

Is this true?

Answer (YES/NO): NO